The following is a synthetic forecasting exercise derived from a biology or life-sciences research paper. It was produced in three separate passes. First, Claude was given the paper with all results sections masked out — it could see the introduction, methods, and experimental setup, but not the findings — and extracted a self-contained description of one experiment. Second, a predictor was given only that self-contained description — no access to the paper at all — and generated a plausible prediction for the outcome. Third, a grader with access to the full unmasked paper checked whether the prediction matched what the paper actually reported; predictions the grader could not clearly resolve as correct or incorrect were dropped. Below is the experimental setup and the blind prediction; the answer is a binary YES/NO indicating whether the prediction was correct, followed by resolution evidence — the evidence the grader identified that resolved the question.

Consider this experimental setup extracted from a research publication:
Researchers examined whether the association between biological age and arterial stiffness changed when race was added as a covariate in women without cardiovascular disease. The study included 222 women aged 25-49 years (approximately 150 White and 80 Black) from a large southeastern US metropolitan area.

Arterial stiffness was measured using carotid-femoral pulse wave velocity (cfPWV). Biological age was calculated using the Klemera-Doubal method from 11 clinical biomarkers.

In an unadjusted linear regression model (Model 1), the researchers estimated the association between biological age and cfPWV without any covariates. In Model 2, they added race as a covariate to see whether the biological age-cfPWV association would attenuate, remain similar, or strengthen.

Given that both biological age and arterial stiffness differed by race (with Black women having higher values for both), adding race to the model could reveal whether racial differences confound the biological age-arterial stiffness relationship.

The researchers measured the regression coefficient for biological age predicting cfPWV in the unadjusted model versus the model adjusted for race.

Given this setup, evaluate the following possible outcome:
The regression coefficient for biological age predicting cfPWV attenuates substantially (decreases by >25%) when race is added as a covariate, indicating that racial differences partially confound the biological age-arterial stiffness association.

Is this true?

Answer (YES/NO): YES